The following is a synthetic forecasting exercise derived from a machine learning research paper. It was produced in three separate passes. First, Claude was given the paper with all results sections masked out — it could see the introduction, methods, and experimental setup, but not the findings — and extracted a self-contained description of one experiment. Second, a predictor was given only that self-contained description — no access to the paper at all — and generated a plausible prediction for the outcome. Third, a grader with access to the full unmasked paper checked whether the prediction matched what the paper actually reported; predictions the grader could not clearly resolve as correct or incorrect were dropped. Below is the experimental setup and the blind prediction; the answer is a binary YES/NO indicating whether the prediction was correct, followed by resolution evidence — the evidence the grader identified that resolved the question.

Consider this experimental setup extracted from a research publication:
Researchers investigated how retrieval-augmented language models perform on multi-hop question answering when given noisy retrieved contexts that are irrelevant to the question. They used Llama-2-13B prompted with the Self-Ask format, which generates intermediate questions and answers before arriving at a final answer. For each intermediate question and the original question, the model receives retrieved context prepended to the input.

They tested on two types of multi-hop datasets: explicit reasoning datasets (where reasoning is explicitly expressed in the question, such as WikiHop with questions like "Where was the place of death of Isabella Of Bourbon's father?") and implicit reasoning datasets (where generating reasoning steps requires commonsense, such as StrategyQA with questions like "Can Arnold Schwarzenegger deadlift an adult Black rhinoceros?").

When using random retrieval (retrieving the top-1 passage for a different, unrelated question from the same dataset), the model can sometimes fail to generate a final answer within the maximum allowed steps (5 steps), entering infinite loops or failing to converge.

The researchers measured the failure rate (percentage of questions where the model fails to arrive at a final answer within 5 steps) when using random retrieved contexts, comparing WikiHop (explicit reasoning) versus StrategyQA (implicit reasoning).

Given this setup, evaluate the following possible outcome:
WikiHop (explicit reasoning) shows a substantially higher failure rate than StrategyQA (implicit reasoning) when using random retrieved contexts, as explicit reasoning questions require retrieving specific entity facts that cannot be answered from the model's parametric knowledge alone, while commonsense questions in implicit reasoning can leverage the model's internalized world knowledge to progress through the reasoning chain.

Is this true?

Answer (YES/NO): NO